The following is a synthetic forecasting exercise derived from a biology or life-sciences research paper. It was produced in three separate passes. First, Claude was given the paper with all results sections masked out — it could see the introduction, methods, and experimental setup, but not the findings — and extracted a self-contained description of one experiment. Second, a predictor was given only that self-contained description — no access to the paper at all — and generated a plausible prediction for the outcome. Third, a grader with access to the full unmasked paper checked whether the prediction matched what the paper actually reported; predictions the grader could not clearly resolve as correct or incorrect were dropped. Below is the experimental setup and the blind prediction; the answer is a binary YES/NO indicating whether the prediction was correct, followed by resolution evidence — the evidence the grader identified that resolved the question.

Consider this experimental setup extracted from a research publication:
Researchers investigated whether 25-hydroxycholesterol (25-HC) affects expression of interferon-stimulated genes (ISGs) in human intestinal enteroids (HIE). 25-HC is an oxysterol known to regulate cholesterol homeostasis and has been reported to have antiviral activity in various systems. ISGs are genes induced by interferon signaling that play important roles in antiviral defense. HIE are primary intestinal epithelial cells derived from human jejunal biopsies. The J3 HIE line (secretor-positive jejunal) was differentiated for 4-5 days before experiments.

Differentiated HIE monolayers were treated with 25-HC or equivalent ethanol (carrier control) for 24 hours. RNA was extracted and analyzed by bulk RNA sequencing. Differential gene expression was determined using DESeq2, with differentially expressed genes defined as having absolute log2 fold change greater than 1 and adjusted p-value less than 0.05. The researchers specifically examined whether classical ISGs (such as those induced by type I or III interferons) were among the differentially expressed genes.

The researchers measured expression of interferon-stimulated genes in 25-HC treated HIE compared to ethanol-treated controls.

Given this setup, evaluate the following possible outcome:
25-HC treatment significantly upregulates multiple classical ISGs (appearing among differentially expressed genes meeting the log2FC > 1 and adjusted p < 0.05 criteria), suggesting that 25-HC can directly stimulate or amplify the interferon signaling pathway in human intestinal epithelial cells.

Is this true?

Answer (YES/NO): NO